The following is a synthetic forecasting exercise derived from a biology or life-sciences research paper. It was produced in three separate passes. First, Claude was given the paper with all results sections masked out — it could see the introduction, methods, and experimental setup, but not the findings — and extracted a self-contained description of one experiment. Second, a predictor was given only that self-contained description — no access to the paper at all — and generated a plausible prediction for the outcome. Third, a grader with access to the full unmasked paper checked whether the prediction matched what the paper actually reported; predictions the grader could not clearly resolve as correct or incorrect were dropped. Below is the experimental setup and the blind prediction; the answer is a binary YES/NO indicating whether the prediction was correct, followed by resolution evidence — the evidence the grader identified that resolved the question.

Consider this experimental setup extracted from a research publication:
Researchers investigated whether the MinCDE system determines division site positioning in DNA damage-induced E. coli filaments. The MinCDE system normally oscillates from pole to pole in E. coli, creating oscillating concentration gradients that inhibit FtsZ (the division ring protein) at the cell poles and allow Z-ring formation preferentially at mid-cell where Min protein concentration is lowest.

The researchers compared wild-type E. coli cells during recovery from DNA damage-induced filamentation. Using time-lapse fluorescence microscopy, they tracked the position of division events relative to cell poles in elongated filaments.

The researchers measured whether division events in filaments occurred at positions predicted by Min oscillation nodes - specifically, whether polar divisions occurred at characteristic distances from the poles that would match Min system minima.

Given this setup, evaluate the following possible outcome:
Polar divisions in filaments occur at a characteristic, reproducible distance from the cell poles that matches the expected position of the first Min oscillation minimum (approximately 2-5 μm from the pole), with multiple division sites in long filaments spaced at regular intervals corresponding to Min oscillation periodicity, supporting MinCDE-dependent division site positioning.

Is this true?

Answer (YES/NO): NO